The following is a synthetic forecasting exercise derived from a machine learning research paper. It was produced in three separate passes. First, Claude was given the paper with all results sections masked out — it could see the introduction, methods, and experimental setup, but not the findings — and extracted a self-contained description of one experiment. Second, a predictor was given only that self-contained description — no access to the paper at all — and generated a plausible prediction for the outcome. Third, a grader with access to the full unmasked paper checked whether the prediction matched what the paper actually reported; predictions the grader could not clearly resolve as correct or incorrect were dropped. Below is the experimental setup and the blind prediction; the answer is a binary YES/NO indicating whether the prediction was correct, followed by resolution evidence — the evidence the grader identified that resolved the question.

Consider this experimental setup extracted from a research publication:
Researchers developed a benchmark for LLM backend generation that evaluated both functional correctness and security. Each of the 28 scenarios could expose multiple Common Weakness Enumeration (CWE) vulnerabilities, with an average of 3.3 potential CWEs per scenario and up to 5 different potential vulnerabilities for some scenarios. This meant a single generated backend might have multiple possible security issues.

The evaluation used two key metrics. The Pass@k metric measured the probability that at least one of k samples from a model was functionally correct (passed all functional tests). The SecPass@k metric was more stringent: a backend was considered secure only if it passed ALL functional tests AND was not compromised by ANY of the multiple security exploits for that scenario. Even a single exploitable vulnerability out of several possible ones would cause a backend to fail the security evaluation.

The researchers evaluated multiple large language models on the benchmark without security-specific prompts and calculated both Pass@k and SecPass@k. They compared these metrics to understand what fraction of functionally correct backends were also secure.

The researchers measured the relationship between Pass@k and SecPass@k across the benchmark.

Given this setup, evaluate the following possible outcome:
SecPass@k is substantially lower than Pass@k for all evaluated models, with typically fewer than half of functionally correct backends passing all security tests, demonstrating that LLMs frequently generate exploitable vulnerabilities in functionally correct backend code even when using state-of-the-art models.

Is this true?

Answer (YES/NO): NO